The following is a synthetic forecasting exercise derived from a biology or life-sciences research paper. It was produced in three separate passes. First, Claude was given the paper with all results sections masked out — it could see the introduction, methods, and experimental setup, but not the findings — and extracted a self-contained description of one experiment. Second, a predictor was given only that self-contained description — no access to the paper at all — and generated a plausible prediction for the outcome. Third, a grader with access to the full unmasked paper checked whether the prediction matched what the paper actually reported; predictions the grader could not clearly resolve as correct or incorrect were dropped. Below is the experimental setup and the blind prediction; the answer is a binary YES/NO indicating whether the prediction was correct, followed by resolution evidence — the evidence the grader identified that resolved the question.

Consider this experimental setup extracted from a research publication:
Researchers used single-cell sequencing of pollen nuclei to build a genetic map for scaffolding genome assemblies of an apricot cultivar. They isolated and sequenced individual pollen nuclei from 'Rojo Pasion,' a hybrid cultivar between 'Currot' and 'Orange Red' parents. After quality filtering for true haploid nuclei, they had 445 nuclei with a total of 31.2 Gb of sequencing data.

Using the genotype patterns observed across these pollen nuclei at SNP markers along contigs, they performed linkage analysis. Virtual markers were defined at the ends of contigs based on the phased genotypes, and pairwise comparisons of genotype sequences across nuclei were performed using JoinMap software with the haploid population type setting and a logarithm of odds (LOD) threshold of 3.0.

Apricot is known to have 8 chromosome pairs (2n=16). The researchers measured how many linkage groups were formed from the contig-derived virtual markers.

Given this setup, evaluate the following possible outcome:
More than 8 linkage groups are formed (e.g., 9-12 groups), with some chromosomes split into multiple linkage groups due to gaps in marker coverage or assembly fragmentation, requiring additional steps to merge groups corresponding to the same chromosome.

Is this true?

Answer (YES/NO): NO